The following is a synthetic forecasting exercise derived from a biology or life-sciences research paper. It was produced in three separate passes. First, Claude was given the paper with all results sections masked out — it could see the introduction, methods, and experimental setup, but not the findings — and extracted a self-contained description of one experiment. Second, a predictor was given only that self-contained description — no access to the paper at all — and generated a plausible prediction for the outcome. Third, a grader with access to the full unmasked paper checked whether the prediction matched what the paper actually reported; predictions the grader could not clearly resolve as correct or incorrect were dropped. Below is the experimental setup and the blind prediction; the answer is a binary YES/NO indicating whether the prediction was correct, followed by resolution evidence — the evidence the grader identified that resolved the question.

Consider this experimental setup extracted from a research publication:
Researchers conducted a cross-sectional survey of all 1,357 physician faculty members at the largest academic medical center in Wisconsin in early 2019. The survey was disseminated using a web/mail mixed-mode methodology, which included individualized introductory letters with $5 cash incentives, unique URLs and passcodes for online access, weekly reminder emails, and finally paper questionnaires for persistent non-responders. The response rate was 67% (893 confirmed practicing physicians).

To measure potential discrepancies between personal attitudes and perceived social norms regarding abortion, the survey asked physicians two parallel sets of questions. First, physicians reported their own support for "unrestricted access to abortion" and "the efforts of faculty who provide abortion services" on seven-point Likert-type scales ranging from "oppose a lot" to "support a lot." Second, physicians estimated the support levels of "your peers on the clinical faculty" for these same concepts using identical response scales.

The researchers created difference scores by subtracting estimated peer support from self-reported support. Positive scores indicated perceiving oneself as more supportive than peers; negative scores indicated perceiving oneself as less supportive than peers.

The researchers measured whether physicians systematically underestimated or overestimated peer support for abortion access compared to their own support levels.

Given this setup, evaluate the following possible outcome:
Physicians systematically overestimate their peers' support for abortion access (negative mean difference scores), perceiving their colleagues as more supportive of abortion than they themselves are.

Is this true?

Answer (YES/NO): NO